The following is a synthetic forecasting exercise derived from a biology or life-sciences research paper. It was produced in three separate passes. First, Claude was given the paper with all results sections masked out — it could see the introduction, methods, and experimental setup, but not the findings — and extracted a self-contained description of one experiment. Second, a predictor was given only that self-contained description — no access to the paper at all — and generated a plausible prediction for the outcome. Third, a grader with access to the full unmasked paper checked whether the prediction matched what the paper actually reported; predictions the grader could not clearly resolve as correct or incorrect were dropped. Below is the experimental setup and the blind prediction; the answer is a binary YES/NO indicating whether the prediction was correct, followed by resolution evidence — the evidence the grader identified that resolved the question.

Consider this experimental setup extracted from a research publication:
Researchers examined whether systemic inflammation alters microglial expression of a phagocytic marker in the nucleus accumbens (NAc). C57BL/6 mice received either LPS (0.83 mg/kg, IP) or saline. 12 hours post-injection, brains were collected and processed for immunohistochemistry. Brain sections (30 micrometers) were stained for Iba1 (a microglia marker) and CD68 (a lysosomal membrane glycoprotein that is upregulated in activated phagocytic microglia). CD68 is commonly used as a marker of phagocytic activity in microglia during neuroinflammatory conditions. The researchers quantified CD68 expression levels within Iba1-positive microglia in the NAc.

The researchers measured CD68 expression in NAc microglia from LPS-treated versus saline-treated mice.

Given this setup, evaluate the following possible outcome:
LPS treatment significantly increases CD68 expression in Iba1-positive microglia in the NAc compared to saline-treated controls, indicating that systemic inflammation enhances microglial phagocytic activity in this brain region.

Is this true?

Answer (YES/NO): NO